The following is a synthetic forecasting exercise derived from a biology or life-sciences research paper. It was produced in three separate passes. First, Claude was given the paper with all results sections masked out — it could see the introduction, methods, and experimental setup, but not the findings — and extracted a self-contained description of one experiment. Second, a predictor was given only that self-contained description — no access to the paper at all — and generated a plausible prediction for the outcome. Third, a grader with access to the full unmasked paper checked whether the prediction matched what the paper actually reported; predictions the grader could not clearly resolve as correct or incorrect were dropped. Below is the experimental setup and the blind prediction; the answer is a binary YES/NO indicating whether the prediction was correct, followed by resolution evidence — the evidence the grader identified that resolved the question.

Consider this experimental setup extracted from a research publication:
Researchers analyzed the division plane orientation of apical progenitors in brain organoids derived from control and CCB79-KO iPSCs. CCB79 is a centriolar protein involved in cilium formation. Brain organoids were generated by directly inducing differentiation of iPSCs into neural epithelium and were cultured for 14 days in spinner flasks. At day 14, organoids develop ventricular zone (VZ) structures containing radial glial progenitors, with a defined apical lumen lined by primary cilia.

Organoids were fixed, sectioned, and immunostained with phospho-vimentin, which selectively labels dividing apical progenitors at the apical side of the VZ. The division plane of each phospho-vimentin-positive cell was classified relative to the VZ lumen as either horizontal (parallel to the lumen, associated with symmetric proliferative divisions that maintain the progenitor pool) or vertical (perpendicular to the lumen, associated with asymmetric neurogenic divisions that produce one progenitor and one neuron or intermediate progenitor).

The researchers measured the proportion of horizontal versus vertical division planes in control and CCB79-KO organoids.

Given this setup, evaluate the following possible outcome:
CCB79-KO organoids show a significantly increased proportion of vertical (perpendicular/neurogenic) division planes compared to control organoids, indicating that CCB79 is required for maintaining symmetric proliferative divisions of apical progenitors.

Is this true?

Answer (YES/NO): YES